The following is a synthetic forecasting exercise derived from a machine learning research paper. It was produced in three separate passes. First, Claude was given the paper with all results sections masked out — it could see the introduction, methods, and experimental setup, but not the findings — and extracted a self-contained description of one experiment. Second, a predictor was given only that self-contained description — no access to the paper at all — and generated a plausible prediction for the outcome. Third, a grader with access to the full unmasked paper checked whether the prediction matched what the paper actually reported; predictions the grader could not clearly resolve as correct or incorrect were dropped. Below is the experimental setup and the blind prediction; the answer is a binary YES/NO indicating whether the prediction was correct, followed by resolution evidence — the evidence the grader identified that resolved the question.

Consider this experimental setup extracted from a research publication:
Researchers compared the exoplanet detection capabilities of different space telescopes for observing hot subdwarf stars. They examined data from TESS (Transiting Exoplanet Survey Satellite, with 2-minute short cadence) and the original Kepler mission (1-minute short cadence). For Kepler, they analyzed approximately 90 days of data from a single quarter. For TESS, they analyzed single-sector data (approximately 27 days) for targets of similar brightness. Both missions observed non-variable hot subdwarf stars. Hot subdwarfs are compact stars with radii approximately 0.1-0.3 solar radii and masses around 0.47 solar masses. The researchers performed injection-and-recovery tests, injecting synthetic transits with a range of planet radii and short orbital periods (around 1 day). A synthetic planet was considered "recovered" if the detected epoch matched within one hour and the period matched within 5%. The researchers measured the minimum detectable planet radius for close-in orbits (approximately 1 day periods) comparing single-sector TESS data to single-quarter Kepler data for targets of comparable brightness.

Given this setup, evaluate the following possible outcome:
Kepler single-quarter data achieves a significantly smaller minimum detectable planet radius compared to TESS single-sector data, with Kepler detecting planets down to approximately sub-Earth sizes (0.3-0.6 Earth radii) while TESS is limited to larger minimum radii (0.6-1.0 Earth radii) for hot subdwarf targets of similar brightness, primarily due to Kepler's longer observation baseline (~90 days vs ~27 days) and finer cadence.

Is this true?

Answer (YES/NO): NO